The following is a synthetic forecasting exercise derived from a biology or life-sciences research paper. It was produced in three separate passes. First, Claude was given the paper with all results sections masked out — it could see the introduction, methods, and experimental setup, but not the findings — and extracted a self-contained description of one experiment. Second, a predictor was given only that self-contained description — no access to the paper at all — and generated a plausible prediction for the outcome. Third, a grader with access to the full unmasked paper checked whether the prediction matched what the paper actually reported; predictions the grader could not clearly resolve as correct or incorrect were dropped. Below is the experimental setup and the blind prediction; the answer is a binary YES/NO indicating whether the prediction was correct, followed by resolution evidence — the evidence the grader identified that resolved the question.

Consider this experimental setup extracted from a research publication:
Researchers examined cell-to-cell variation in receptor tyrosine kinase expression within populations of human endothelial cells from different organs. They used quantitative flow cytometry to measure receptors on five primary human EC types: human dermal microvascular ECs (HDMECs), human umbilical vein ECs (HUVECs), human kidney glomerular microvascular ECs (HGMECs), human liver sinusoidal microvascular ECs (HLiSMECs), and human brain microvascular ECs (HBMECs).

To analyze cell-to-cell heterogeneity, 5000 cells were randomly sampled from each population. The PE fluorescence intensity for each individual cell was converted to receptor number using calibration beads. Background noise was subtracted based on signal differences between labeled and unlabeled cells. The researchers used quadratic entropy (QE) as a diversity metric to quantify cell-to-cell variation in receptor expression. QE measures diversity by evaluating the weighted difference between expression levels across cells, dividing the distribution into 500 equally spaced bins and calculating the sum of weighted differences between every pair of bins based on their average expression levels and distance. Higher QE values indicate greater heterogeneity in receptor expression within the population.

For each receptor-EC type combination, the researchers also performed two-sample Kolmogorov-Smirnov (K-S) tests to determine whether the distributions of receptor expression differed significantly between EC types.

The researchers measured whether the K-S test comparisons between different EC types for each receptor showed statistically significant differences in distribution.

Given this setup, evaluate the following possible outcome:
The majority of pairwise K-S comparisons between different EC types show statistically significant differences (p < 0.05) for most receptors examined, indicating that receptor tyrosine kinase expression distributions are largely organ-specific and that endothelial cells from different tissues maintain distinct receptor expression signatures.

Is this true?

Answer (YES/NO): NO